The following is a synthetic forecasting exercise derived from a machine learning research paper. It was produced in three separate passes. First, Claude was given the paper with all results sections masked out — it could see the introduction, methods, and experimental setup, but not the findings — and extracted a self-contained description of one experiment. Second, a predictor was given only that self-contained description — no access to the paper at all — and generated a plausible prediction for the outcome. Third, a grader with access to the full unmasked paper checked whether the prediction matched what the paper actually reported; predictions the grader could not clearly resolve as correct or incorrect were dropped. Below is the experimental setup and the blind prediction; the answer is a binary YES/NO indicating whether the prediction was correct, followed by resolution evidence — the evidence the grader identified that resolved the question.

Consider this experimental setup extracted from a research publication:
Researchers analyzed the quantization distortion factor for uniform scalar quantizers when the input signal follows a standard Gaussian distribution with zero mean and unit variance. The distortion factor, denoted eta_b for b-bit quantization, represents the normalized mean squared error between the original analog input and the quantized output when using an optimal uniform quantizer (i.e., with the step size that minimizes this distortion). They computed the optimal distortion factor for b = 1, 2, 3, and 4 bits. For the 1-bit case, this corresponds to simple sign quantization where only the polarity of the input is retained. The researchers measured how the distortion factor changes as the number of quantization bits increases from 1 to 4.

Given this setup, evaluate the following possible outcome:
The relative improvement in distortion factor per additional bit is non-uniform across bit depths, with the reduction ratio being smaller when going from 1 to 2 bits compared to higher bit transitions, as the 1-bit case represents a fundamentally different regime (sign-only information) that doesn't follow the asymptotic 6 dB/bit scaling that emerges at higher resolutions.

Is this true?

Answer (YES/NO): NO